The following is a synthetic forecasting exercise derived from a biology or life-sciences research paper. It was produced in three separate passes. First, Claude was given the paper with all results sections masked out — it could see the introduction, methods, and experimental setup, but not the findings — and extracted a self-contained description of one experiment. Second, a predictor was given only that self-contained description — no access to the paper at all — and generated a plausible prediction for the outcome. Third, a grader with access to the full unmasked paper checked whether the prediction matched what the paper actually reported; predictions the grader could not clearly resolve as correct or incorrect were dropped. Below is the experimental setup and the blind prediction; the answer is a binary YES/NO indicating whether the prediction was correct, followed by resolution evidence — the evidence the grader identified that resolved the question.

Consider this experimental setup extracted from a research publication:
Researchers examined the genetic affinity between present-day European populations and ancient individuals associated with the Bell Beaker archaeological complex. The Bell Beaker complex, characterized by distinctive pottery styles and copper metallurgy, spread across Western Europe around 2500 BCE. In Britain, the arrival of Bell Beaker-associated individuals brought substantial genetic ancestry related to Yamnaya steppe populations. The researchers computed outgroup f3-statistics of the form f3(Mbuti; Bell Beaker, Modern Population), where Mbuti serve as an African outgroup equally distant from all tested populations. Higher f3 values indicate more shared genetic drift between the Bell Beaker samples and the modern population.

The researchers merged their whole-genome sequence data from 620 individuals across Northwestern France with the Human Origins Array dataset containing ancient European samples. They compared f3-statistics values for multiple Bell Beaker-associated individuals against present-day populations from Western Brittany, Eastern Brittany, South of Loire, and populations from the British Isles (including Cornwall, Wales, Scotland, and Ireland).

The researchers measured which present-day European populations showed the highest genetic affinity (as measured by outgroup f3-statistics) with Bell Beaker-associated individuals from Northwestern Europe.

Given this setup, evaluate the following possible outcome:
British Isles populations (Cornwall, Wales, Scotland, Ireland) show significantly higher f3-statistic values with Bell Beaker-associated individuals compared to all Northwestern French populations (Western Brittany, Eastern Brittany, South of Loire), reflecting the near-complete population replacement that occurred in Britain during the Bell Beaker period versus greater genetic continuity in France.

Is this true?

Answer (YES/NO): NO